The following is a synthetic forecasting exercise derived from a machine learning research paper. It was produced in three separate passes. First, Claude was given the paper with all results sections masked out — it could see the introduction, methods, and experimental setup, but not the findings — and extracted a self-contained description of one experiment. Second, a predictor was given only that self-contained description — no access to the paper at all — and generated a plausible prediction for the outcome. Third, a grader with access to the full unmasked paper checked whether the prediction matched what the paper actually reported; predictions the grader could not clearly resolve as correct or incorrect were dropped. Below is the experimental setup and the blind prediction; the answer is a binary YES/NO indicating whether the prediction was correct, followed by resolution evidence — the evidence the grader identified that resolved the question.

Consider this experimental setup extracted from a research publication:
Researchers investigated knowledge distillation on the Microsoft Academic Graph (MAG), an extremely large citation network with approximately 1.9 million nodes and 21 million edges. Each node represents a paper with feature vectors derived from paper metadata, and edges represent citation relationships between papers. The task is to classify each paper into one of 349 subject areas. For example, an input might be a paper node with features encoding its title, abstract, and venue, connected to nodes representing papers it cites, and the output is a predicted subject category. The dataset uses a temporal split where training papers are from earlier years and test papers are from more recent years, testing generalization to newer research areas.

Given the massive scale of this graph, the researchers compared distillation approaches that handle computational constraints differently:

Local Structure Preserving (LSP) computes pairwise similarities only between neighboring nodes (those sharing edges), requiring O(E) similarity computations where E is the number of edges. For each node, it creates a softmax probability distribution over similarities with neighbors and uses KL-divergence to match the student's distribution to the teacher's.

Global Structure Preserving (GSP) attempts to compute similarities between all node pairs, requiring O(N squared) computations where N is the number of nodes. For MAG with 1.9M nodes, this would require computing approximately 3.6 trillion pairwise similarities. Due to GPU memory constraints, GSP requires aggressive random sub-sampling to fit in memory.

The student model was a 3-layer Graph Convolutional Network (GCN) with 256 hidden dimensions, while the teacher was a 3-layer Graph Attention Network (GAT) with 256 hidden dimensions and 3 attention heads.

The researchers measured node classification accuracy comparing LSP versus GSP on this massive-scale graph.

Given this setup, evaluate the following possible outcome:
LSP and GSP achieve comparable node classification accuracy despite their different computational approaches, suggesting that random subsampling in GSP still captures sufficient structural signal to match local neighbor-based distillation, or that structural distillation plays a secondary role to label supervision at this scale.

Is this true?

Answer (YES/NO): NO